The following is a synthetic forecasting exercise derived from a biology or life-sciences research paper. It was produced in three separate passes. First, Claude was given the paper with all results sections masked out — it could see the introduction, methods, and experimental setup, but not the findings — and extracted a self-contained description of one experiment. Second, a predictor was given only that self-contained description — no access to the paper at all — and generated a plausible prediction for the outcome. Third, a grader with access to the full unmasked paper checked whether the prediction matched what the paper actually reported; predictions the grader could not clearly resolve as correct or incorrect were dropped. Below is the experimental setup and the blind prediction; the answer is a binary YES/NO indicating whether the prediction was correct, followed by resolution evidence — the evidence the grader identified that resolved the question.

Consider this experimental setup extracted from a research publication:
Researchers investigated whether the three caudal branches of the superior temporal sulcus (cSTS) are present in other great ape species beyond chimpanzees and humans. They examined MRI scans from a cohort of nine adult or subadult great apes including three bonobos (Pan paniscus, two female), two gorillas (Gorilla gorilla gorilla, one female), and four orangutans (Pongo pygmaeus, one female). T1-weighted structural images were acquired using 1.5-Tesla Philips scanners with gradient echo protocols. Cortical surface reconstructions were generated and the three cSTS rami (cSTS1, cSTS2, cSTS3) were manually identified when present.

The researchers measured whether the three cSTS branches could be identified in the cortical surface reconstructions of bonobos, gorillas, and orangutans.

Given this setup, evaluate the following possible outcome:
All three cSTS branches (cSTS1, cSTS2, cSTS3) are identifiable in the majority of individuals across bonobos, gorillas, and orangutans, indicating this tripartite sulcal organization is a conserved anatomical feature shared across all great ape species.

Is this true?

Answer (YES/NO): YES